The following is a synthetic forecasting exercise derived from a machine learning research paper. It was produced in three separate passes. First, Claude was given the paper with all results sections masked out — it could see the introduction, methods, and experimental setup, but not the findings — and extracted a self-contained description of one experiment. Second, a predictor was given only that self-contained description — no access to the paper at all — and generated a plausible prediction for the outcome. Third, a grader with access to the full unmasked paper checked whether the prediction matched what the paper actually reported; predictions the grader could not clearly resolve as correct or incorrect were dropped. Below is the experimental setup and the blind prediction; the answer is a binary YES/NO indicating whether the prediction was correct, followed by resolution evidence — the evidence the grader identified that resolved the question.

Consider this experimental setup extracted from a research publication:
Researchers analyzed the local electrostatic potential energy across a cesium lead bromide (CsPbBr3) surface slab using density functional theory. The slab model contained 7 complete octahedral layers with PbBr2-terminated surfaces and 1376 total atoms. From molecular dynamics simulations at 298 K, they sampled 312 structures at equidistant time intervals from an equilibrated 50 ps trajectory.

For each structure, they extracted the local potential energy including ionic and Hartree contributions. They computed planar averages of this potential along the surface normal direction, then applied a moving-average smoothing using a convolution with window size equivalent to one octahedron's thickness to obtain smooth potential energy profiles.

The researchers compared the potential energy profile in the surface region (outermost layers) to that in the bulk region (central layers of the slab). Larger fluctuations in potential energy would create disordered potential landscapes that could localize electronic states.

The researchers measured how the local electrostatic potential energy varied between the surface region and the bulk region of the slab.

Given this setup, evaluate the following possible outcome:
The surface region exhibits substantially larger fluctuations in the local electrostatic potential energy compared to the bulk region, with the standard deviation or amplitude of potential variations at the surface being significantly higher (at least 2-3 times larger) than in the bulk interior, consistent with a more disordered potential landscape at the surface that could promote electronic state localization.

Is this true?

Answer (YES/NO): NO